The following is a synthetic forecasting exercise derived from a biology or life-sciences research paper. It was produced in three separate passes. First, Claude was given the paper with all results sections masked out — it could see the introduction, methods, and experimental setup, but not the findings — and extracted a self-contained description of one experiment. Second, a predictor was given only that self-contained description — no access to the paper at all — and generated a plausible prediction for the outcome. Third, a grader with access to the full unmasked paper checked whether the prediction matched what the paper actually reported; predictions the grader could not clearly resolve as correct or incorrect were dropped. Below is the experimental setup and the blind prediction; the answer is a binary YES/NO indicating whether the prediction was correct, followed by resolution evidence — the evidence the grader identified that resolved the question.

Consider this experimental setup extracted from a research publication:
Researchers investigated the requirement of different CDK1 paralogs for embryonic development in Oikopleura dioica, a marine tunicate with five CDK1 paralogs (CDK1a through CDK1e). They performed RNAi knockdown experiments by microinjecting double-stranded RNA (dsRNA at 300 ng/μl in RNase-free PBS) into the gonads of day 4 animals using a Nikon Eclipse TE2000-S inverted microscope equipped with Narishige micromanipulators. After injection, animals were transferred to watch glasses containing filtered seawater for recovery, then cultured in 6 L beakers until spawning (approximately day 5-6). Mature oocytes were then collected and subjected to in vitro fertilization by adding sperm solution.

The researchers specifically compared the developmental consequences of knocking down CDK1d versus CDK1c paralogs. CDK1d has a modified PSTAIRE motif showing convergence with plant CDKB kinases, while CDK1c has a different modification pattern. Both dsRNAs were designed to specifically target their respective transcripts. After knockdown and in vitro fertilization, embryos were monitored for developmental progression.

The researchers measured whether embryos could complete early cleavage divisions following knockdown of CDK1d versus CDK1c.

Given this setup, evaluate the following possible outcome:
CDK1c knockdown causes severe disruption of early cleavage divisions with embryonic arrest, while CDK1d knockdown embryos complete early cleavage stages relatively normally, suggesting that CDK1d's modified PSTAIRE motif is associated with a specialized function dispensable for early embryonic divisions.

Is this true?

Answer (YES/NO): NO